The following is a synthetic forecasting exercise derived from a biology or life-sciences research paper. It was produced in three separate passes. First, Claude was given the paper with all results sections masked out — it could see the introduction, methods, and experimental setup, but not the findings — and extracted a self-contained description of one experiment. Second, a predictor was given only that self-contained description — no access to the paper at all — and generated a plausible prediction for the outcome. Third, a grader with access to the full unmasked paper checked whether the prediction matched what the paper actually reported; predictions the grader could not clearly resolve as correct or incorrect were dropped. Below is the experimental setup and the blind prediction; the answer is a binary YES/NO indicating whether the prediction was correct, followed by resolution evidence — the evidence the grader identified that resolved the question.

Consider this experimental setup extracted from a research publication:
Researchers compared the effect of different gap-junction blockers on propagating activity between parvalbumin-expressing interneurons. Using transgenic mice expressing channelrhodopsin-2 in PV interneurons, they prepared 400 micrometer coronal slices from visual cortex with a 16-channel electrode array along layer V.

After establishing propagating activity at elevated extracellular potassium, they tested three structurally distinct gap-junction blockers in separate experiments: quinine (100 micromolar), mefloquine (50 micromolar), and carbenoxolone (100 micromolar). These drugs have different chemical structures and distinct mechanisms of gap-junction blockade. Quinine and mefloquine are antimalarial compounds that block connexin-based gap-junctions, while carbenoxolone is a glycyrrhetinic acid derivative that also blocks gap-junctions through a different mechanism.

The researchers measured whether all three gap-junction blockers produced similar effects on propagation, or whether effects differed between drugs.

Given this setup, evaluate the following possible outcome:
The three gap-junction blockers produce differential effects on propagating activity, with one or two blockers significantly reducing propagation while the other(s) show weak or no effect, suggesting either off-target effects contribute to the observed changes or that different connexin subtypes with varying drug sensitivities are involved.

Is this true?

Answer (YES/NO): NO